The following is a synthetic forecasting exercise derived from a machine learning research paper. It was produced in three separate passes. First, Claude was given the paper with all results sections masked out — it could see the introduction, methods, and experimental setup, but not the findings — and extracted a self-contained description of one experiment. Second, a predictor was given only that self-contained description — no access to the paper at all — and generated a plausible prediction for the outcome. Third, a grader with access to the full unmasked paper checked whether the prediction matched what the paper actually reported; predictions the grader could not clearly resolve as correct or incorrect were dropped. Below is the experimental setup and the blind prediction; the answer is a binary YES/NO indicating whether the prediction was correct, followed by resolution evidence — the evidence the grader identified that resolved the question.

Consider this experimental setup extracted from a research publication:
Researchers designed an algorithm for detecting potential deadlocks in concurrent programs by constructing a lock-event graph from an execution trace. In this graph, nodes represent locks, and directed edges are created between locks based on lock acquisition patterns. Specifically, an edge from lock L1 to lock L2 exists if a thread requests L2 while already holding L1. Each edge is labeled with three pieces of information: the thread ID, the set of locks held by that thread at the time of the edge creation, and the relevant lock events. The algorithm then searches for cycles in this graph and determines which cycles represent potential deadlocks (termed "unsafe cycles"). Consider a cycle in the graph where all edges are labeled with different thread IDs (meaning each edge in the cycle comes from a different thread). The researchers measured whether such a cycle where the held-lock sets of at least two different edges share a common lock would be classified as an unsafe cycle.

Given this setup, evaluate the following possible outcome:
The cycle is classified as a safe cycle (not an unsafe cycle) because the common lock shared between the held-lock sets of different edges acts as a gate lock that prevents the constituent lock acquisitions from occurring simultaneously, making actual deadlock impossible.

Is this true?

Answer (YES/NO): YES